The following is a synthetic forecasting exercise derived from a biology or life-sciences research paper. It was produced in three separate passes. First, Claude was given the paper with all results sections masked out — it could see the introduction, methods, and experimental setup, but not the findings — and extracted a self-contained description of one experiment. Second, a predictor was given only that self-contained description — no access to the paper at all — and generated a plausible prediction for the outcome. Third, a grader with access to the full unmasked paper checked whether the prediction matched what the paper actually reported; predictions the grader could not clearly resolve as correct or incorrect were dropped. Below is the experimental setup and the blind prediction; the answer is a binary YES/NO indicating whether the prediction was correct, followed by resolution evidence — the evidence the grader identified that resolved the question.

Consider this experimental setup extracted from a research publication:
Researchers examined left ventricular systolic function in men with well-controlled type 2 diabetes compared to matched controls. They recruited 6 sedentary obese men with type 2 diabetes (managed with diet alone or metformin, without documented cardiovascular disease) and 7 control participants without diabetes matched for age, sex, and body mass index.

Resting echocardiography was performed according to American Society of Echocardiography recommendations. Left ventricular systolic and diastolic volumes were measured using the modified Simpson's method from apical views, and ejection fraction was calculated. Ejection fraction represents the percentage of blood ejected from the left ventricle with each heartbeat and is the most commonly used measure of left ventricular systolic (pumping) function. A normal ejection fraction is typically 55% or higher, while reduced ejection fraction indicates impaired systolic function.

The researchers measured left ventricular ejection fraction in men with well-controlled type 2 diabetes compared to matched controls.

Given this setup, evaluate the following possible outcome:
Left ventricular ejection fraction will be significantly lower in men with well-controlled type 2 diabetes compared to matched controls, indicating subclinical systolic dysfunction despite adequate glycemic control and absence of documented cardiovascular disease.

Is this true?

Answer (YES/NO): NO